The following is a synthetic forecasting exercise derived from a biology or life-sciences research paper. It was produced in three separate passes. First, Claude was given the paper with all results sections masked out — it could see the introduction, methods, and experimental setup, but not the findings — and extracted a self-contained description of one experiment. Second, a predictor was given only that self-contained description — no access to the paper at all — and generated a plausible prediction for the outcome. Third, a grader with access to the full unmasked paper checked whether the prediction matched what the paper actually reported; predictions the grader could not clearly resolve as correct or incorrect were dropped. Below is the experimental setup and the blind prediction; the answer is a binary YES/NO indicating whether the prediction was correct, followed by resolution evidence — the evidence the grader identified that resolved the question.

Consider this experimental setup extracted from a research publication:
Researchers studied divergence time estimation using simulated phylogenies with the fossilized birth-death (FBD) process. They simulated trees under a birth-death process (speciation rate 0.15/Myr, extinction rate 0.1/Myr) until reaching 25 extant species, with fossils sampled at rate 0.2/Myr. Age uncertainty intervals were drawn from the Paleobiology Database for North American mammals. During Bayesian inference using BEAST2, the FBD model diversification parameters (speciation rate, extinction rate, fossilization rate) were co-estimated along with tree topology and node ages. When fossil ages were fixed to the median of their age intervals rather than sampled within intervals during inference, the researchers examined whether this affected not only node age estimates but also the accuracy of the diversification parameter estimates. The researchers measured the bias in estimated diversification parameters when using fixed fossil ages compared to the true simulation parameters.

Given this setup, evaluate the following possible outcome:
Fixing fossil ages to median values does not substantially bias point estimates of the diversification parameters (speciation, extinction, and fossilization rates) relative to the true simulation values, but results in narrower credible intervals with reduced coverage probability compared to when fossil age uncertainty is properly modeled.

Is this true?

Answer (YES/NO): NO